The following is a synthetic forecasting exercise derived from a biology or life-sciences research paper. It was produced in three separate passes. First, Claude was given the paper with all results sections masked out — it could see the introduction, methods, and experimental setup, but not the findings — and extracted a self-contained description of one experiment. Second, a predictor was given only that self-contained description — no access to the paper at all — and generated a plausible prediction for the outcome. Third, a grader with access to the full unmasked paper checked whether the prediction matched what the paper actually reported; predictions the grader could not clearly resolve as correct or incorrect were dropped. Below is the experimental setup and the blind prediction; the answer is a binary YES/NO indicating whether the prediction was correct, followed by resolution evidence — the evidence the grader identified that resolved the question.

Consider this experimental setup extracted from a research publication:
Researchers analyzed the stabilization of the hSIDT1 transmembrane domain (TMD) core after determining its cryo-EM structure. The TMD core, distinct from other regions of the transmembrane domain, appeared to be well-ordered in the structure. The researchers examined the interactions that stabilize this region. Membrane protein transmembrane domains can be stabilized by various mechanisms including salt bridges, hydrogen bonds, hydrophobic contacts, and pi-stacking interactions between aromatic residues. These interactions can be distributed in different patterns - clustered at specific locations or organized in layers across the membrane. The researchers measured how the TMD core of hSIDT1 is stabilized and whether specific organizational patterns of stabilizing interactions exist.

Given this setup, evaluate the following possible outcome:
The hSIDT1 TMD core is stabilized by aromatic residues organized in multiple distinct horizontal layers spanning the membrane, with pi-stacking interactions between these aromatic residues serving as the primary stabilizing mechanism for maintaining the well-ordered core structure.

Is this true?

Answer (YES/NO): NO